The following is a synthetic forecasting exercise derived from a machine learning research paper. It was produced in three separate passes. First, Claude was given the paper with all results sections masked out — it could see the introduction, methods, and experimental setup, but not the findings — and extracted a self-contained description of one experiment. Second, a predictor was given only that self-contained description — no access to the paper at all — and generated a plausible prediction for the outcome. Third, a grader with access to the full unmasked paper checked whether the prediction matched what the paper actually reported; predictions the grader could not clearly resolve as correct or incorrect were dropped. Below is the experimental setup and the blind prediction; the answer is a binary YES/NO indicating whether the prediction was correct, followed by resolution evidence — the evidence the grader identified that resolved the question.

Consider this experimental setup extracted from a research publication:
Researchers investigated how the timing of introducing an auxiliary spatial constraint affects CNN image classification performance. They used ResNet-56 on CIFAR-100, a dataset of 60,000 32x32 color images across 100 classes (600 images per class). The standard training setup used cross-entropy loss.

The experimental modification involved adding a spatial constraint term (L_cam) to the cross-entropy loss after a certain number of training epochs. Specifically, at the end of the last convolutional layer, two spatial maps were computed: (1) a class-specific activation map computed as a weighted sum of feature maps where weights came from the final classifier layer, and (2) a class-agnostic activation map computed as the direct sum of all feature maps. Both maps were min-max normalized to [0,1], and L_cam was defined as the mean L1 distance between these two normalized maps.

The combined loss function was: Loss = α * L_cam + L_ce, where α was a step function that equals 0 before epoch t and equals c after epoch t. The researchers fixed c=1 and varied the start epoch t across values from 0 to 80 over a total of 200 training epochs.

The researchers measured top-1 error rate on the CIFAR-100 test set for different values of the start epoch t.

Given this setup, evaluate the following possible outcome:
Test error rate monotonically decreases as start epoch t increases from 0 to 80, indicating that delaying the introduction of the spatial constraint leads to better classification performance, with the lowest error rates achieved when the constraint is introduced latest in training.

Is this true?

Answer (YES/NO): NO